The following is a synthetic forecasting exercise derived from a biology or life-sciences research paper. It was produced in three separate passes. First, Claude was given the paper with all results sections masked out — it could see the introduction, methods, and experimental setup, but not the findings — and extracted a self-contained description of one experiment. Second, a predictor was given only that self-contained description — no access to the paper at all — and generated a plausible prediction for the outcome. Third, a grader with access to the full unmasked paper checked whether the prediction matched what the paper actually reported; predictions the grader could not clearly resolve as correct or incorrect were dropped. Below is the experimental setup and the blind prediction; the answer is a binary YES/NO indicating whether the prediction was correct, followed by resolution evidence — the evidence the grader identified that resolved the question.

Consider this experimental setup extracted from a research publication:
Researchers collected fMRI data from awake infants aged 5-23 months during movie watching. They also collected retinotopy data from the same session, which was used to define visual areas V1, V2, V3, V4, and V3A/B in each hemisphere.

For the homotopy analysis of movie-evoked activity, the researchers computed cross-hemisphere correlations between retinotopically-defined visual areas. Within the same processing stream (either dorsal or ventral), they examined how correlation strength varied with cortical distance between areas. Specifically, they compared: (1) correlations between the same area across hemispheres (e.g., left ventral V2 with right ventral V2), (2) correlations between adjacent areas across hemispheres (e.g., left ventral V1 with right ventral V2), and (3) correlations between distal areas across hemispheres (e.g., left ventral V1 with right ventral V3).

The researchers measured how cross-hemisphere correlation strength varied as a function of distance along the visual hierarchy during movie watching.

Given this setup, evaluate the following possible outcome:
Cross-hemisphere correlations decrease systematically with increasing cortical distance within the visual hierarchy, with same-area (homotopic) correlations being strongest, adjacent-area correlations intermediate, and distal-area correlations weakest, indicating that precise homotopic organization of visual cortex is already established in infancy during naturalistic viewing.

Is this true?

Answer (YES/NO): YES